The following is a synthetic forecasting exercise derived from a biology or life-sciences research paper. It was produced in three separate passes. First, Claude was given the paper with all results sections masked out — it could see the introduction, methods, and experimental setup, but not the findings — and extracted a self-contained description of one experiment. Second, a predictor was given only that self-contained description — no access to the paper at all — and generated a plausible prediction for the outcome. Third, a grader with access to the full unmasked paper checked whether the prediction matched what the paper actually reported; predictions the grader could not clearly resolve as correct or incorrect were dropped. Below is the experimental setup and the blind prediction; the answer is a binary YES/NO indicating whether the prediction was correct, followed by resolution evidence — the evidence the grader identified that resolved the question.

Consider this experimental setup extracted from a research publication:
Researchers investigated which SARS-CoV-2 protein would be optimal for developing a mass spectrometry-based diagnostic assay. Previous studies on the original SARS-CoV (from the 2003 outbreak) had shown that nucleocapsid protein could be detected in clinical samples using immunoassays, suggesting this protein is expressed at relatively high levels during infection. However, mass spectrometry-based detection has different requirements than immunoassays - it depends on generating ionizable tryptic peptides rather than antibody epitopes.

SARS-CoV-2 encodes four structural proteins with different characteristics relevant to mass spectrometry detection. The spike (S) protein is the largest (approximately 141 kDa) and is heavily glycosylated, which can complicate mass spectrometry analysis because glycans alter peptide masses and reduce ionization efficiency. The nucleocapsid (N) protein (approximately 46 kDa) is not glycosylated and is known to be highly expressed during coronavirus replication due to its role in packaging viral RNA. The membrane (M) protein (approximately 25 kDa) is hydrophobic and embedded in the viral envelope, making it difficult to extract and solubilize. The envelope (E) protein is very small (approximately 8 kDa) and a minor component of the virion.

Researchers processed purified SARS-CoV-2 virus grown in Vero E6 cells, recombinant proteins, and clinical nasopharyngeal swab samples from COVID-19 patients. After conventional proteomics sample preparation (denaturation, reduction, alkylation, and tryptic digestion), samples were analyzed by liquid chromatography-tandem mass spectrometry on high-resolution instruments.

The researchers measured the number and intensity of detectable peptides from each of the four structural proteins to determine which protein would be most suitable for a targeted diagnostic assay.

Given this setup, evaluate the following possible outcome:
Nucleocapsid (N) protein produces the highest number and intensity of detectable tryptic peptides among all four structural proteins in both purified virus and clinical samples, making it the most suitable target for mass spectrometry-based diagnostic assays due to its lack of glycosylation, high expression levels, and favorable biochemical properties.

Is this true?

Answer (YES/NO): YES